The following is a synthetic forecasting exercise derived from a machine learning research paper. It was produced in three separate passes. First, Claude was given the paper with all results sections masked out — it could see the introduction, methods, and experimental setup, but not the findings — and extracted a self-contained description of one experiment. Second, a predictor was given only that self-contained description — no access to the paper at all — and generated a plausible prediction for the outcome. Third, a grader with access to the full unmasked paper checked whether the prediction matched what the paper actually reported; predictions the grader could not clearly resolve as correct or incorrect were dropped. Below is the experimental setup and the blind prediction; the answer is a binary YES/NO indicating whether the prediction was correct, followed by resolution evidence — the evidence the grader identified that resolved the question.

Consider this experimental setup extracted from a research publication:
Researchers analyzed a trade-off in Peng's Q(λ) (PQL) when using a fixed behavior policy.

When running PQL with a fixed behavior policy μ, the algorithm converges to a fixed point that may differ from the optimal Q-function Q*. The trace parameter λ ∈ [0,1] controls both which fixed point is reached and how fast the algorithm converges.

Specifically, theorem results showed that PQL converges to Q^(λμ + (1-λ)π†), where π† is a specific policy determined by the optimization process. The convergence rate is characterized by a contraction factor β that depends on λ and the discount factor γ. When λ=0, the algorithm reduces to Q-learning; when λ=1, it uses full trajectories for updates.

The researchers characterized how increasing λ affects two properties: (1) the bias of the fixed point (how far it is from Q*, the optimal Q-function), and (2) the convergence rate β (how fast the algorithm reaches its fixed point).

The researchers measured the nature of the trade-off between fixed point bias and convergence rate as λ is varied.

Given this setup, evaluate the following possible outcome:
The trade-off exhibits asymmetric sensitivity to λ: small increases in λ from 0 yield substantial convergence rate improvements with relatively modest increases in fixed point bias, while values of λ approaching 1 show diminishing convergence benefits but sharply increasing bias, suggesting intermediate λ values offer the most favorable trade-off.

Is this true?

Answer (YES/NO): NO